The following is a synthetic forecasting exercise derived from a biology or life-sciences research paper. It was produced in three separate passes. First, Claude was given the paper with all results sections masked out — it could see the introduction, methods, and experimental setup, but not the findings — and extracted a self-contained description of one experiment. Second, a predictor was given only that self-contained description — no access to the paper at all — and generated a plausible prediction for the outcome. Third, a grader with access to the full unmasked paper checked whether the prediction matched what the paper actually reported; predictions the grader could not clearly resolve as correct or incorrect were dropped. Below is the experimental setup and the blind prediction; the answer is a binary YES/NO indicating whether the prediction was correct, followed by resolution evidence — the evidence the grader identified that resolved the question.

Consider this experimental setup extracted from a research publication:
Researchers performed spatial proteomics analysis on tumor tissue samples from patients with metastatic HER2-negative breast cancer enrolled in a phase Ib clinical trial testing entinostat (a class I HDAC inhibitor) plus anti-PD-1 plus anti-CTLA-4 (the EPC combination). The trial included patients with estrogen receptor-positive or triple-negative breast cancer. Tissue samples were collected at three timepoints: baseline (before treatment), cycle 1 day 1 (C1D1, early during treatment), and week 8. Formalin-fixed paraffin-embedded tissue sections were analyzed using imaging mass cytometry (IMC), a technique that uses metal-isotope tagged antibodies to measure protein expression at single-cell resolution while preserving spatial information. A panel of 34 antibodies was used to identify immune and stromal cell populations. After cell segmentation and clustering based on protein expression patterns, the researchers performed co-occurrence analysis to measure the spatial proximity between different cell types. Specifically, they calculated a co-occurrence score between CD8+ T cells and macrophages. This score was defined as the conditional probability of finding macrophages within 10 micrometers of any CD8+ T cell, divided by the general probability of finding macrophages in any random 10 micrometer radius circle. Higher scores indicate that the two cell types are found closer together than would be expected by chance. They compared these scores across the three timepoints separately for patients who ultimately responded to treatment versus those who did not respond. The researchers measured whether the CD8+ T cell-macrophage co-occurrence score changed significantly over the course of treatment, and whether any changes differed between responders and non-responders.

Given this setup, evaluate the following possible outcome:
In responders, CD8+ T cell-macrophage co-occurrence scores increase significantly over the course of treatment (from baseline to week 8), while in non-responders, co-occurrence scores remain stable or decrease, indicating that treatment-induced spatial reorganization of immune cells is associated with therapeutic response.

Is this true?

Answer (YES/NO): NO